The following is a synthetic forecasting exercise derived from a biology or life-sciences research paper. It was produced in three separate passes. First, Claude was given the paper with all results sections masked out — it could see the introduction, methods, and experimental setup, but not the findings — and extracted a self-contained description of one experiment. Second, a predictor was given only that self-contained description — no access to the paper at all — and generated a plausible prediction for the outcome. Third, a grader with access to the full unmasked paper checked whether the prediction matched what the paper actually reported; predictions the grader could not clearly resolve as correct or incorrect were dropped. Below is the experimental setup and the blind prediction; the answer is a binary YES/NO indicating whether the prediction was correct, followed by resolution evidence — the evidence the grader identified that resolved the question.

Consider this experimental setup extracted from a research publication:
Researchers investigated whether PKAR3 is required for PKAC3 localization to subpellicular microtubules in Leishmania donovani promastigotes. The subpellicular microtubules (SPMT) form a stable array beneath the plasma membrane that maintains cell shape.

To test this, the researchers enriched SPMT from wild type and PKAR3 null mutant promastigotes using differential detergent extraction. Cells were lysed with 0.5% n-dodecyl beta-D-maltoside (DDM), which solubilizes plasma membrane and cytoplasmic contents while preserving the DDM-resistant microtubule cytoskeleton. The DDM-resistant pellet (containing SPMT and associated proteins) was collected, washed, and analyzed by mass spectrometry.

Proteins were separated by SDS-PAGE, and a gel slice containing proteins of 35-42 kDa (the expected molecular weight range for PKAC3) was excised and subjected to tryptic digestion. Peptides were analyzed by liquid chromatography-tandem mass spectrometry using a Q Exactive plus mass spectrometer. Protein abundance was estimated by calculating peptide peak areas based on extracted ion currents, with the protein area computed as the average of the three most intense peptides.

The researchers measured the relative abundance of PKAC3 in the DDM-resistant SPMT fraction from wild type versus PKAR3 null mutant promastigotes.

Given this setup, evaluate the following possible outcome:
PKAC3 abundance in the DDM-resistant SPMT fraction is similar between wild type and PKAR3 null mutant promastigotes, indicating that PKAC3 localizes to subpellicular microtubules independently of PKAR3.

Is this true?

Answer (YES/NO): NO